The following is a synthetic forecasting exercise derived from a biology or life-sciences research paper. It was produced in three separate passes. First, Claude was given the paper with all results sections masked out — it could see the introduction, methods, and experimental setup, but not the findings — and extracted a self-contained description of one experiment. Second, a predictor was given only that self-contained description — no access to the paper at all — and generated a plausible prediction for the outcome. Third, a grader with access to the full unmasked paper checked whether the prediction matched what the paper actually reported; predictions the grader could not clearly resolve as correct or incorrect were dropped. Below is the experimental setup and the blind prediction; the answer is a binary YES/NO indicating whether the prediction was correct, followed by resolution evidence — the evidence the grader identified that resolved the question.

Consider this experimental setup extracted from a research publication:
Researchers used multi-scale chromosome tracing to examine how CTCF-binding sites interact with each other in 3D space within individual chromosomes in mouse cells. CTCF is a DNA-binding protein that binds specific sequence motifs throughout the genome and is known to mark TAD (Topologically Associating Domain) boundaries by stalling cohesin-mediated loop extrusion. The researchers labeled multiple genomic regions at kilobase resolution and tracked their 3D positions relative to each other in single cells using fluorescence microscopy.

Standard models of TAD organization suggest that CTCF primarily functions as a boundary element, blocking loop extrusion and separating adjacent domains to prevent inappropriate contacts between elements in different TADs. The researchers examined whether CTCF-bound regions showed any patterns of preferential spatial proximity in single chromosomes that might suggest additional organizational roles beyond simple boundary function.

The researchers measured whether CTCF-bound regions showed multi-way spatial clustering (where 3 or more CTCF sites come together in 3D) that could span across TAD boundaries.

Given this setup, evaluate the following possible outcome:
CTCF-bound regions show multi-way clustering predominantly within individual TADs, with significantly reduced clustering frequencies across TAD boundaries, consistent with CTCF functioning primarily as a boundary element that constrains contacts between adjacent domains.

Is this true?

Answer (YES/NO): NO